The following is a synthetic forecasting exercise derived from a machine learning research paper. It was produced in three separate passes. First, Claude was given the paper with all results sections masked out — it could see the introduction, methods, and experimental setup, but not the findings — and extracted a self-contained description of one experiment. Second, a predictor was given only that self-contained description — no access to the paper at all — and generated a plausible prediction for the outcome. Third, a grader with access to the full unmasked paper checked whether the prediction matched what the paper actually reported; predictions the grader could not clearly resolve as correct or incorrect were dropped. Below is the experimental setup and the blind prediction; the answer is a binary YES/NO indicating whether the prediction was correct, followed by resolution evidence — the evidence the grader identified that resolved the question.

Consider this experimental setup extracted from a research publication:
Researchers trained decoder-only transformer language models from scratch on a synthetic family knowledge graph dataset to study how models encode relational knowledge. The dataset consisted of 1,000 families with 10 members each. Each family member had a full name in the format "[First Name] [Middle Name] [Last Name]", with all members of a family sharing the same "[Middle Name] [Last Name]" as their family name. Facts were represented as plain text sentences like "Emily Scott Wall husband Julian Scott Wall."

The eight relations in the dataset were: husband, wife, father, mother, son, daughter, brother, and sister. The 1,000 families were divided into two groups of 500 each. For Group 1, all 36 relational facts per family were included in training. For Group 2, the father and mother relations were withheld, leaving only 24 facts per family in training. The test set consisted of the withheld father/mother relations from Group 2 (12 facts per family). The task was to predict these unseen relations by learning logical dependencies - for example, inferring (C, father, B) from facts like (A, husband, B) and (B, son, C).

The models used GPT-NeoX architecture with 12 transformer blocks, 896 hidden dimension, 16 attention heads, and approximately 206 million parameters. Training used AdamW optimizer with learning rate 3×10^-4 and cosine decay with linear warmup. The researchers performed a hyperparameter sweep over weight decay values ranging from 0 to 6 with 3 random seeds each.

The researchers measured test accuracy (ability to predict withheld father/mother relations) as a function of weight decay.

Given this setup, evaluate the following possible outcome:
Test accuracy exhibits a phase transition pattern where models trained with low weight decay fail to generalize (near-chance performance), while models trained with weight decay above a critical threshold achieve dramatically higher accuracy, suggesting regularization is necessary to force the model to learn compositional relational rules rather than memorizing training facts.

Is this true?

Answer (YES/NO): NO